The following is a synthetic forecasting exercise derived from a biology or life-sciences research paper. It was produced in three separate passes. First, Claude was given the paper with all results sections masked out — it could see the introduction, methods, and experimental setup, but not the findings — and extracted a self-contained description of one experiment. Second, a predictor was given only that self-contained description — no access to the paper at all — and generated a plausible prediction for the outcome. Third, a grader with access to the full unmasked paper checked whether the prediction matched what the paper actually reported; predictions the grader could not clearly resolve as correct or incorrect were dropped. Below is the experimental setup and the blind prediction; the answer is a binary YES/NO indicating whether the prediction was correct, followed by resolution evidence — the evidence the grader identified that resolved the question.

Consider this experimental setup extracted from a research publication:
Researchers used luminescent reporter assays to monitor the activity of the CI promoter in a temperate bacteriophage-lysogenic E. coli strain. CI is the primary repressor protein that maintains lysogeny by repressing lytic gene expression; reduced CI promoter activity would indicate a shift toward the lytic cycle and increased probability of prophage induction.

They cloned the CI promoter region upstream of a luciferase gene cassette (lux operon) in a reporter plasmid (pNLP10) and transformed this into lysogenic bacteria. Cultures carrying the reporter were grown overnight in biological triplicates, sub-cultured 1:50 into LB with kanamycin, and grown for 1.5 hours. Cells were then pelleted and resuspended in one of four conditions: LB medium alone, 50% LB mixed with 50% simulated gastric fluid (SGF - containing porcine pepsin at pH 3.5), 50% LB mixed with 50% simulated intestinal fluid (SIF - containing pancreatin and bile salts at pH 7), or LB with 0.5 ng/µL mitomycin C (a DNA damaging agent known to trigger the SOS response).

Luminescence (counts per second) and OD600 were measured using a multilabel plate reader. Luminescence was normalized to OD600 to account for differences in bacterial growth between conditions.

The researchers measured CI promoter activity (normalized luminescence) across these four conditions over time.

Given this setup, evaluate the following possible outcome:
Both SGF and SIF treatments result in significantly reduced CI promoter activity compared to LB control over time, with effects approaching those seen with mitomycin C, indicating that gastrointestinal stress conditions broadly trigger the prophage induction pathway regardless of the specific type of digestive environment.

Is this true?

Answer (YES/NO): NO